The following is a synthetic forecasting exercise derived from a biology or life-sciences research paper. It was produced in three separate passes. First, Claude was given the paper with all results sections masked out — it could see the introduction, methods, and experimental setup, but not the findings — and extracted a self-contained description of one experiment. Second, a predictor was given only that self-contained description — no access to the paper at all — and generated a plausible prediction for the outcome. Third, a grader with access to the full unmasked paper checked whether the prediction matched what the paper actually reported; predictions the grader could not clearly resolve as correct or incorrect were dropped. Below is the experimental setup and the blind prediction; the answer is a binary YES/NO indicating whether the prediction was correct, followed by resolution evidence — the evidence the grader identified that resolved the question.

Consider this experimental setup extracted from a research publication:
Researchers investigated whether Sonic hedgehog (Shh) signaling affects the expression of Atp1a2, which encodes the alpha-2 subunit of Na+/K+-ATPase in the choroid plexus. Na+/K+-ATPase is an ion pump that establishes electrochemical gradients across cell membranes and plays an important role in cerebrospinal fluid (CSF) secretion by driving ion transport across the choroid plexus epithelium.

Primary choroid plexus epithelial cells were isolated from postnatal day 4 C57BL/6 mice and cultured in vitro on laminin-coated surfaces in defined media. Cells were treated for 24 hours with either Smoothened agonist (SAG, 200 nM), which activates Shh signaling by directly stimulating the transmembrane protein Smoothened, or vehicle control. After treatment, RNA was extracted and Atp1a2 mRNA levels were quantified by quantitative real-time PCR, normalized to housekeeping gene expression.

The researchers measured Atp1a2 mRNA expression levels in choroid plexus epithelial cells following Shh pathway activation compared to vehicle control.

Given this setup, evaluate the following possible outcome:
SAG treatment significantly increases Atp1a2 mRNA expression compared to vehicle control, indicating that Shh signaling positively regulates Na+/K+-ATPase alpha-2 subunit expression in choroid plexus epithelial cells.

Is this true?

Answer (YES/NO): NO